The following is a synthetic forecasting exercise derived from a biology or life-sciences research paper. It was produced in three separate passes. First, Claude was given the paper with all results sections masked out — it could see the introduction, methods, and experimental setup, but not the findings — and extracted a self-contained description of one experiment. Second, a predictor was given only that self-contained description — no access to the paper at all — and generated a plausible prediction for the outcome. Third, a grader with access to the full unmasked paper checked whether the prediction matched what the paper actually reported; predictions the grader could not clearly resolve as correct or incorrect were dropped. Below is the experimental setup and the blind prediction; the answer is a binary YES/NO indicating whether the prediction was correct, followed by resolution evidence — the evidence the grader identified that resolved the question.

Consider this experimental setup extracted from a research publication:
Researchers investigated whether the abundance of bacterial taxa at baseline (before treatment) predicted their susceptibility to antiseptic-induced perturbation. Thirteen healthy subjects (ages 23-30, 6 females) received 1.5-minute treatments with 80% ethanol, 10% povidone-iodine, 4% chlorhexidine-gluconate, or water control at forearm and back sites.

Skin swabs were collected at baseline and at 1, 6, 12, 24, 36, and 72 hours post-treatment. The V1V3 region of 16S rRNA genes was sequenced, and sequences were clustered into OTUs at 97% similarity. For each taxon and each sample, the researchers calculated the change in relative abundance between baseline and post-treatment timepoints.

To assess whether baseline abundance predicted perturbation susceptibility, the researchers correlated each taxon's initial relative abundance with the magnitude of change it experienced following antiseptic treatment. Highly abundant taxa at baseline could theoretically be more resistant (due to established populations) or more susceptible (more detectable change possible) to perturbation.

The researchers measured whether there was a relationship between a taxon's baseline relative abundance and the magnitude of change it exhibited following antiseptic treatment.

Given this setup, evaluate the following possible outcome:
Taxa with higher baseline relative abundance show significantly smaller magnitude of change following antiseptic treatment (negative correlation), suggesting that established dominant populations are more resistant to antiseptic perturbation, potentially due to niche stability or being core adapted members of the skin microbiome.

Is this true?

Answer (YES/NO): NO